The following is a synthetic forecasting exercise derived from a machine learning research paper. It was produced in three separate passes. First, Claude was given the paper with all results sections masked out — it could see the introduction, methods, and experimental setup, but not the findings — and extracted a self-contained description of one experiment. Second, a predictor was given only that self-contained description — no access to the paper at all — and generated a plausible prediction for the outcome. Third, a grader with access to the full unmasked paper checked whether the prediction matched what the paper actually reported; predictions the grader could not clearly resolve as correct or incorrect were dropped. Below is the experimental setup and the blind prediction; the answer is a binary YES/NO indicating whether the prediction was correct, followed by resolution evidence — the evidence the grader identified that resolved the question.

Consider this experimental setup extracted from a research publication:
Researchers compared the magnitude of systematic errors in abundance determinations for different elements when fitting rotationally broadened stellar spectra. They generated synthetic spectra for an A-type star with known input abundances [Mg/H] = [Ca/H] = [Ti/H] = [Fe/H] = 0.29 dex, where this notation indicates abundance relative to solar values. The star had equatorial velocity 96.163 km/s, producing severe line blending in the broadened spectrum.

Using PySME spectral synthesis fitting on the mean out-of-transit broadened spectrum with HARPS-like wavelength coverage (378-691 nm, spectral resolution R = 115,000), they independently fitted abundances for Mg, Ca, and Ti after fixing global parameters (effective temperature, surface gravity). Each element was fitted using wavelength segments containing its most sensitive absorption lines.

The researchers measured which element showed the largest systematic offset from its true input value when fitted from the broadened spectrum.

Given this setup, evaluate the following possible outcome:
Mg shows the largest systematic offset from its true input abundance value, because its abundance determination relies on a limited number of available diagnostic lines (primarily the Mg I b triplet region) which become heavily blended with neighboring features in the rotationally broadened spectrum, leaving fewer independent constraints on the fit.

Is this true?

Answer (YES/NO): NO